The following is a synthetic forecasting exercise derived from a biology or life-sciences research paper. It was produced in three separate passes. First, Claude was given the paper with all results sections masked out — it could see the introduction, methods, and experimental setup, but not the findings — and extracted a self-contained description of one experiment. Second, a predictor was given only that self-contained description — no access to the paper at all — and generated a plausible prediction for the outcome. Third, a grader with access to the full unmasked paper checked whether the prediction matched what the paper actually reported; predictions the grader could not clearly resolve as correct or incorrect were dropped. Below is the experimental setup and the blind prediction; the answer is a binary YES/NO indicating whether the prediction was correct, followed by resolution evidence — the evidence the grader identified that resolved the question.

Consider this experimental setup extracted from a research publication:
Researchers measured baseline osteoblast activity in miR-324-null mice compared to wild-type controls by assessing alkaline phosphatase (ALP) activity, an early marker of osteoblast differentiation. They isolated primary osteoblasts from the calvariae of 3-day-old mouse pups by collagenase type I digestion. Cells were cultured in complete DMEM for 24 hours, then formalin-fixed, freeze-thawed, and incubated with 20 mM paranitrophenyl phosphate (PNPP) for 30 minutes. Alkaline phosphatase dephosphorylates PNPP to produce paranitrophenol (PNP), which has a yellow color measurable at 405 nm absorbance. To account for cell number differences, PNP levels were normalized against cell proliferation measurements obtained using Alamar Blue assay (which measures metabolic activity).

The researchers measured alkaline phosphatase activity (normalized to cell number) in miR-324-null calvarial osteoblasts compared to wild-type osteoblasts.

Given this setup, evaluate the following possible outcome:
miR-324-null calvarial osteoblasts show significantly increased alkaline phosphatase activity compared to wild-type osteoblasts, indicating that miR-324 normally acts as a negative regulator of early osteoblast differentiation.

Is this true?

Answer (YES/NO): YES